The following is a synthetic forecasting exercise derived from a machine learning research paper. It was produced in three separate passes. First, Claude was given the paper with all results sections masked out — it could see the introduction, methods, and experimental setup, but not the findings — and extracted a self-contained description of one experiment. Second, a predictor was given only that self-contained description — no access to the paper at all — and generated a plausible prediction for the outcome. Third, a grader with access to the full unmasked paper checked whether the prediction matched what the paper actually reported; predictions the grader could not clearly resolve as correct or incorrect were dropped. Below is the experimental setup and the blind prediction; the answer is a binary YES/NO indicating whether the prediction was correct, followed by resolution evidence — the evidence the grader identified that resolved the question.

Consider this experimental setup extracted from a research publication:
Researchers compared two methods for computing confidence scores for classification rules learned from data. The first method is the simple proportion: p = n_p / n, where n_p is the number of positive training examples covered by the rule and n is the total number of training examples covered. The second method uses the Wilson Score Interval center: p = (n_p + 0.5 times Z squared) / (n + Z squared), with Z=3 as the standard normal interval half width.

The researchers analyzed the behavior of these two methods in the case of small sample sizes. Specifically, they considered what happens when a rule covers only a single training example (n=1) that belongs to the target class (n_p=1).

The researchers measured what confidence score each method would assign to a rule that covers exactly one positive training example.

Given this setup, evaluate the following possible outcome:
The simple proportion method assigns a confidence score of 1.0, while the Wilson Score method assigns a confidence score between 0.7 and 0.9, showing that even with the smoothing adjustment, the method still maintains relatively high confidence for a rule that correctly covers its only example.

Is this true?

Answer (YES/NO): NO